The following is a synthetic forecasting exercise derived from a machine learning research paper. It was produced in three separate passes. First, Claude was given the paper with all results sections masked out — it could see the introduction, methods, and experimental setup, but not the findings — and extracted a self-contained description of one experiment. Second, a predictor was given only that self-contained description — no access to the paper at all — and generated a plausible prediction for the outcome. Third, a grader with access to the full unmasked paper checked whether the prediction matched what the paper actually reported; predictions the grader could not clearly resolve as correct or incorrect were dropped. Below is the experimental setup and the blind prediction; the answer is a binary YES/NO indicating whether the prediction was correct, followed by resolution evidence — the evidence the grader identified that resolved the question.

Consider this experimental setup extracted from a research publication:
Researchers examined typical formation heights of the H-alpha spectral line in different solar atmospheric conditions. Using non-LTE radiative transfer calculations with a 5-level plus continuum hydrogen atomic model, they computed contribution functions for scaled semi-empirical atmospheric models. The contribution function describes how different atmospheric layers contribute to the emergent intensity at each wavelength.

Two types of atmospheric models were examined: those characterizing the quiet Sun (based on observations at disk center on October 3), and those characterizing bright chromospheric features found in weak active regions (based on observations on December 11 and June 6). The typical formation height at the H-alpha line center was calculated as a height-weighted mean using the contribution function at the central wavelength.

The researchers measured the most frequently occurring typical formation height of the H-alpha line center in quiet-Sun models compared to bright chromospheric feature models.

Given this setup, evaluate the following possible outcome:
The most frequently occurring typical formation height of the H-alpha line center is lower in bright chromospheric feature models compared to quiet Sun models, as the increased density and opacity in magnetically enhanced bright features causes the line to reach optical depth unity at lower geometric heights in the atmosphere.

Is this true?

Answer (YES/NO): NO